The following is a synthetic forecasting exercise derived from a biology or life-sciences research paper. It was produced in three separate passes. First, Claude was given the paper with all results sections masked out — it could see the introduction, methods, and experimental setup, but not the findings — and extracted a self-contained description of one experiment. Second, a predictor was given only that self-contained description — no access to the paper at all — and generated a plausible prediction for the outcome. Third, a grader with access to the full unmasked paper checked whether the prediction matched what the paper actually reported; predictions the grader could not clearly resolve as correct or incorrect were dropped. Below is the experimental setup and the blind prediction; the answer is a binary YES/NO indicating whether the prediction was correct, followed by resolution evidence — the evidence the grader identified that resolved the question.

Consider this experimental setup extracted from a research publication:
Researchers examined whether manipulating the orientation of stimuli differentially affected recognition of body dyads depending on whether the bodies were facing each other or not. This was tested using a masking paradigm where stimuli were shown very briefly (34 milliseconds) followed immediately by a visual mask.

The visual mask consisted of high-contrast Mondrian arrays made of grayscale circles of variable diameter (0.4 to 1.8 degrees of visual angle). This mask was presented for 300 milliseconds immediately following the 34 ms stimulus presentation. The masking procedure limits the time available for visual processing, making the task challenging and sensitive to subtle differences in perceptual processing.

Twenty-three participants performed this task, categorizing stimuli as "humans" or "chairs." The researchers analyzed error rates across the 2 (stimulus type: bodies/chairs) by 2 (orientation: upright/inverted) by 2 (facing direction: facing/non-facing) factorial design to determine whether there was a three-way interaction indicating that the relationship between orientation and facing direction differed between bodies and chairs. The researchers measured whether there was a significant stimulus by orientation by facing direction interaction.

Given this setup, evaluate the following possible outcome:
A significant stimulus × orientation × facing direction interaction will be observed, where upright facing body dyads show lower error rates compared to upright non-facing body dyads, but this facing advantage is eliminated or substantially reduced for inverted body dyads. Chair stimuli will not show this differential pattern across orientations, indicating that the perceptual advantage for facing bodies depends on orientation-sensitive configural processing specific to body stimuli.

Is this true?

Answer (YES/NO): NO